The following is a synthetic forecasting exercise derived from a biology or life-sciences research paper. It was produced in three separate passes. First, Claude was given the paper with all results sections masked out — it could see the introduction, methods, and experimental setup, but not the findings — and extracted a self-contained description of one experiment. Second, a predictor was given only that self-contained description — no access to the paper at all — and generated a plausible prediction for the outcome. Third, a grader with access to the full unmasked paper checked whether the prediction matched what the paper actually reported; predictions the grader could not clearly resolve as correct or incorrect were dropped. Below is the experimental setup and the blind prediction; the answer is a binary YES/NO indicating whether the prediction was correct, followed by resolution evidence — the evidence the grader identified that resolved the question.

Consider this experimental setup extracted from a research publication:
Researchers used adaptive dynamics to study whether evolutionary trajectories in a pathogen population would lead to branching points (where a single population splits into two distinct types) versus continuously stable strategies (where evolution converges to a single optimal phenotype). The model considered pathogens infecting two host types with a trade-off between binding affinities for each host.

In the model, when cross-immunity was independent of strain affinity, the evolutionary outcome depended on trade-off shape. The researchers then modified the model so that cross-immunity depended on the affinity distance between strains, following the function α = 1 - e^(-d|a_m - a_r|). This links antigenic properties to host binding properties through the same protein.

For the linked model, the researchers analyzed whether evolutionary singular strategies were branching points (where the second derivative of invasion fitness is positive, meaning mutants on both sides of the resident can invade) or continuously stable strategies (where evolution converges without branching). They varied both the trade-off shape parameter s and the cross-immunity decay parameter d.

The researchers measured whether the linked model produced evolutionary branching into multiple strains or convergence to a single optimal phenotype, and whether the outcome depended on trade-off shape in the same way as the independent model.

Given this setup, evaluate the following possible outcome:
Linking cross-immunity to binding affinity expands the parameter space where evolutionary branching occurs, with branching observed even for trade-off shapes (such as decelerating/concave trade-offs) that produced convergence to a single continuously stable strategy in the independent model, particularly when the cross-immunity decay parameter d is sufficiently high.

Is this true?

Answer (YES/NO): YES